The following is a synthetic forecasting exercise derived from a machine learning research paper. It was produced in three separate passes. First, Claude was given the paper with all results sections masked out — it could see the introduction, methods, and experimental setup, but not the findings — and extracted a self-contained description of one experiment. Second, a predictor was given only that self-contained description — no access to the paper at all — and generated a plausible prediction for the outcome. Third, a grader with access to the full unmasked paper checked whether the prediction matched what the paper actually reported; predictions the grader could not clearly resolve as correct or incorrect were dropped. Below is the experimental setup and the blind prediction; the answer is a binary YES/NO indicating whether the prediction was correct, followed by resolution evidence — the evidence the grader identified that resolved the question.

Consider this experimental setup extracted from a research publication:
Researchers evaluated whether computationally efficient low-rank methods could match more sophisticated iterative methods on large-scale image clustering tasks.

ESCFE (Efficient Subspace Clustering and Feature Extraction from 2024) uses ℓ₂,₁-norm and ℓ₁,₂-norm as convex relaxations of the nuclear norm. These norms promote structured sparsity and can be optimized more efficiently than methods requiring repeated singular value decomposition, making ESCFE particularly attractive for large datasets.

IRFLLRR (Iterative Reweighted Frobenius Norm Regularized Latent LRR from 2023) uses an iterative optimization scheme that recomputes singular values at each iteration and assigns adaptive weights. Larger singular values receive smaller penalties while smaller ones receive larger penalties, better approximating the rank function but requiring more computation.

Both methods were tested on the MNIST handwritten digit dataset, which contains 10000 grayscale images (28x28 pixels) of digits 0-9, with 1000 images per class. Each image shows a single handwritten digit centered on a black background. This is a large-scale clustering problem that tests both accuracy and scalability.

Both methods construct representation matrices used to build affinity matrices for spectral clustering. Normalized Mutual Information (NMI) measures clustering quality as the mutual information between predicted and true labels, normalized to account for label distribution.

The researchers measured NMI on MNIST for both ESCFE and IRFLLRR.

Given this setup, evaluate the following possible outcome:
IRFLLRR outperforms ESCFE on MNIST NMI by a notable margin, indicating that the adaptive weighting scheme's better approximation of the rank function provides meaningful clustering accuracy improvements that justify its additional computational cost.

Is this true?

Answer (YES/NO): YES